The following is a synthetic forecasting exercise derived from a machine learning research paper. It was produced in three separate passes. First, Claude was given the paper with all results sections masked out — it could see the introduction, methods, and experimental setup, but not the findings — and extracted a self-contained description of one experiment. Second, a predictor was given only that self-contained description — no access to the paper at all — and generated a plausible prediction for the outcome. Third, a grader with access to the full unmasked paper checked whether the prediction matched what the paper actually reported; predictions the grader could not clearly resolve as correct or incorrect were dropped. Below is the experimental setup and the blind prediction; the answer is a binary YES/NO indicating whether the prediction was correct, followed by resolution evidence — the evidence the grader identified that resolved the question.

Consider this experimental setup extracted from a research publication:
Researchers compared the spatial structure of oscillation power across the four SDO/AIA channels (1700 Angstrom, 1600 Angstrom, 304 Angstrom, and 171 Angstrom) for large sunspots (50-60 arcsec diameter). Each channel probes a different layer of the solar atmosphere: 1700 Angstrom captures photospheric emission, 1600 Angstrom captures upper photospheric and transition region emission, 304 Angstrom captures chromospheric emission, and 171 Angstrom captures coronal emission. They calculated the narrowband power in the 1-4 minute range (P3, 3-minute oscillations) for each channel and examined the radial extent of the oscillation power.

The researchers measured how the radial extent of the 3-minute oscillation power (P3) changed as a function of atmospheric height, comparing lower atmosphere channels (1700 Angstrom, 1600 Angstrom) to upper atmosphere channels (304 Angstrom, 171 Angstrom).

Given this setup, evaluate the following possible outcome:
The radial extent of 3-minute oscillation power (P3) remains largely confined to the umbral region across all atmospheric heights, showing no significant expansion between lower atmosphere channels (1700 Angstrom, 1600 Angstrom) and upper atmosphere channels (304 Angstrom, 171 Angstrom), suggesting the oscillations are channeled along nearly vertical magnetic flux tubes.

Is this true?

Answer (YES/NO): NO